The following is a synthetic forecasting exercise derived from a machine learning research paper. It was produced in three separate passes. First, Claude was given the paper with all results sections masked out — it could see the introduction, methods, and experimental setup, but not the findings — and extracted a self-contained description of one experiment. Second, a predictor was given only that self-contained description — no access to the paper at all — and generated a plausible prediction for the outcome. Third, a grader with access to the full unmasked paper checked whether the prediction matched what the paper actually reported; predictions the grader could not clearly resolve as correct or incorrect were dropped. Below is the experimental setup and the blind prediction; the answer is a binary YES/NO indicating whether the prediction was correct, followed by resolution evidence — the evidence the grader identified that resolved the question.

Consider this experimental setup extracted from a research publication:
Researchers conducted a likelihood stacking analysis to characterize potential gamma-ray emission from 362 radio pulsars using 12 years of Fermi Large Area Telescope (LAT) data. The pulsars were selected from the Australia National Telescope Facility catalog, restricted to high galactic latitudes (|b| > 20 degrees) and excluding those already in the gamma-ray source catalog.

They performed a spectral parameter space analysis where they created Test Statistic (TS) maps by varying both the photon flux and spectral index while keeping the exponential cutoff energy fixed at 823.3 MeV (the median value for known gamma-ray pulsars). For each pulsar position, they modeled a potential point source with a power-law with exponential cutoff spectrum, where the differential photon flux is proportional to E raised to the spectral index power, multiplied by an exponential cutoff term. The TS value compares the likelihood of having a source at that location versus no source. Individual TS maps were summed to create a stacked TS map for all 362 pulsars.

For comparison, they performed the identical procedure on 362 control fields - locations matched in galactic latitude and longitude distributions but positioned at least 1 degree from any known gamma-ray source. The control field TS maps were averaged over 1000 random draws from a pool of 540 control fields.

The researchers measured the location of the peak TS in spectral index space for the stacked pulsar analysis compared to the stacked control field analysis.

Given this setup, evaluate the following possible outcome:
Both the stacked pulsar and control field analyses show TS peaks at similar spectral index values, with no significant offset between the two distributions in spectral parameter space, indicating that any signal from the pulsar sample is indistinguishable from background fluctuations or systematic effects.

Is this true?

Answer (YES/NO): NO